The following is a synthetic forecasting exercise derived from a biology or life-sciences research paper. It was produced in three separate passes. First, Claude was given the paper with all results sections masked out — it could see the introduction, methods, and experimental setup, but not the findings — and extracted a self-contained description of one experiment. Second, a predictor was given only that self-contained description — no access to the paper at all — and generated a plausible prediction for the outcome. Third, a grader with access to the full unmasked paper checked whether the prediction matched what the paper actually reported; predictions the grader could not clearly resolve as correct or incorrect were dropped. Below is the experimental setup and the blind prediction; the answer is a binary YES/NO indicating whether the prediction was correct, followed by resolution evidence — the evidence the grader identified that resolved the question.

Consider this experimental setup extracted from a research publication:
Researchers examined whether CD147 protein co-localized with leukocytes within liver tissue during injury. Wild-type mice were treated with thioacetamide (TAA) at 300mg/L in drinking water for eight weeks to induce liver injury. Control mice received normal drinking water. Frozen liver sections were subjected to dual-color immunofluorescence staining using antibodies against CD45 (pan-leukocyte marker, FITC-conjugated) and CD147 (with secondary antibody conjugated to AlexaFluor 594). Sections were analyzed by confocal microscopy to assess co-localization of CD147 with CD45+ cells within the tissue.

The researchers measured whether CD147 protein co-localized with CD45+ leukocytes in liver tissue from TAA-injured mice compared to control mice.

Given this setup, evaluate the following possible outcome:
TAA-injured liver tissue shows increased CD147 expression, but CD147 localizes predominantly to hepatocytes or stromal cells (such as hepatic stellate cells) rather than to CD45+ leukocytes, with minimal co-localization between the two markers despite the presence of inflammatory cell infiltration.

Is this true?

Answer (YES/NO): NO